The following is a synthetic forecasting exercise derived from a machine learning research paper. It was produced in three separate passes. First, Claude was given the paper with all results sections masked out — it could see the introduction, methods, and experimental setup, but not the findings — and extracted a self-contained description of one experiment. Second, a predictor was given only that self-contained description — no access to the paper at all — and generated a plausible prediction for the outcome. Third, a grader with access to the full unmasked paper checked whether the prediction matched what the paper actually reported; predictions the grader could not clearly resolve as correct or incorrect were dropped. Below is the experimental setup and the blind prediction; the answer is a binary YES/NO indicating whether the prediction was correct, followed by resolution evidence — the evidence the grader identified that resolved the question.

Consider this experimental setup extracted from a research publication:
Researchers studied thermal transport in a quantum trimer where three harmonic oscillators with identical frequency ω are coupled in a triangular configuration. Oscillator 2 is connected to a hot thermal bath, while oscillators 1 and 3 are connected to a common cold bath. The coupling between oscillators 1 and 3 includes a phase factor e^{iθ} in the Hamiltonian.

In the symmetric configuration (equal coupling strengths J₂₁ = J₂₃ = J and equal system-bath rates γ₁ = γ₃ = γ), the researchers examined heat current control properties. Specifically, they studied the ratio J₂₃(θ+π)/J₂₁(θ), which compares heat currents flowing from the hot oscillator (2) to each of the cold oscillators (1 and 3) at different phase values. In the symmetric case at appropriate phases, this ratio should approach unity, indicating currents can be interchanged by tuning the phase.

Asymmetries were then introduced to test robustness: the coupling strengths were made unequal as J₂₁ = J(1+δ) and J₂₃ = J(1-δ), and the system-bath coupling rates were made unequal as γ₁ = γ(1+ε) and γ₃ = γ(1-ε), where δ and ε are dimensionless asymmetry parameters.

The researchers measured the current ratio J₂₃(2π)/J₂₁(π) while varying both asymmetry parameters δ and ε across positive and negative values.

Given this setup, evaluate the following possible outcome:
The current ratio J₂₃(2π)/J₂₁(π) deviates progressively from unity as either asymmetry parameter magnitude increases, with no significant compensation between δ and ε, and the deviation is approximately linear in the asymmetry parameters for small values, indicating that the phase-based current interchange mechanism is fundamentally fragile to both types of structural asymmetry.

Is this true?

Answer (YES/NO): NO